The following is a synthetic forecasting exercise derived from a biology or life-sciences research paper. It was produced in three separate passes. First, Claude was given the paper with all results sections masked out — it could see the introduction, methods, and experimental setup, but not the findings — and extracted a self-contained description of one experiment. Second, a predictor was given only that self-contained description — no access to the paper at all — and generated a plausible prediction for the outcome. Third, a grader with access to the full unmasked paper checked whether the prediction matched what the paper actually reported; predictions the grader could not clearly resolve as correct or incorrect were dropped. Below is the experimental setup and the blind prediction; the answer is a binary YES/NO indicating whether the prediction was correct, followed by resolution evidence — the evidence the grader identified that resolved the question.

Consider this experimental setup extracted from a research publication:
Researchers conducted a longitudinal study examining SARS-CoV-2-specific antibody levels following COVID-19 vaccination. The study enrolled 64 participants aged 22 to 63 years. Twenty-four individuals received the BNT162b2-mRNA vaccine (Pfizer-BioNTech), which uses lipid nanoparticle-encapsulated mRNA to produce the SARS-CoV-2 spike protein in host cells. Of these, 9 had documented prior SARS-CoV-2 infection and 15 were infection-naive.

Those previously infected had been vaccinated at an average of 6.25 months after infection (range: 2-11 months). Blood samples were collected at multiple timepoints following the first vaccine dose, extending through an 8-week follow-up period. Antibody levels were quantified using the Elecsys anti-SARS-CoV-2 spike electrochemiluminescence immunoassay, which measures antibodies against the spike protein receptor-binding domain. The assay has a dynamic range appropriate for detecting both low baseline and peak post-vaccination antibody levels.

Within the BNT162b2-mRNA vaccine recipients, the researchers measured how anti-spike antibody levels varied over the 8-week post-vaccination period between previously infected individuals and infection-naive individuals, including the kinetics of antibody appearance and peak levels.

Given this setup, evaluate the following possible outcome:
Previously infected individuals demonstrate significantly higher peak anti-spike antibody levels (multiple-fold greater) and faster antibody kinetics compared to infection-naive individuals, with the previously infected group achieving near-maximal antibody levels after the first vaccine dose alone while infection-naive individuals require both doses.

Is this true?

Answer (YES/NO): YES